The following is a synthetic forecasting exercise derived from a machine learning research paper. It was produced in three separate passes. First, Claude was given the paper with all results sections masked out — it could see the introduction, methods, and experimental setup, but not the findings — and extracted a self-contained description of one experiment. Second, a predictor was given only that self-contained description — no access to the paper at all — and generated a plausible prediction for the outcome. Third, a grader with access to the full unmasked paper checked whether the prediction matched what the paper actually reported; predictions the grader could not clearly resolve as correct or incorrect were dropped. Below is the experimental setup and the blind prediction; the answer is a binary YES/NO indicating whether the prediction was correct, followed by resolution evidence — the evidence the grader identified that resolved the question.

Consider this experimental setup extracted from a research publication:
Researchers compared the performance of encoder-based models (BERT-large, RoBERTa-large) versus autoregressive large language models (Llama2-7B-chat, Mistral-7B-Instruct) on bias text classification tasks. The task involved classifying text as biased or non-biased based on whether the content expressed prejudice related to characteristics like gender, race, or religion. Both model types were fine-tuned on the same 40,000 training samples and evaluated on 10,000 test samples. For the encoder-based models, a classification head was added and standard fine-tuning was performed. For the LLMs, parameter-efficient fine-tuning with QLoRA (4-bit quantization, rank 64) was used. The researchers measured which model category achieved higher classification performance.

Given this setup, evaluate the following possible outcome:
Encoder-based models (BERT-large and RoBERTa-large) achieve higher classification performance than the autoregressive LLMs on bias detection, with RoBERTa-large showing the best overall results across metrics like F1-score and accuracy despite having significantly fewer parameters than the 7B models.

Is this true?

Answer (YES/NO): NO